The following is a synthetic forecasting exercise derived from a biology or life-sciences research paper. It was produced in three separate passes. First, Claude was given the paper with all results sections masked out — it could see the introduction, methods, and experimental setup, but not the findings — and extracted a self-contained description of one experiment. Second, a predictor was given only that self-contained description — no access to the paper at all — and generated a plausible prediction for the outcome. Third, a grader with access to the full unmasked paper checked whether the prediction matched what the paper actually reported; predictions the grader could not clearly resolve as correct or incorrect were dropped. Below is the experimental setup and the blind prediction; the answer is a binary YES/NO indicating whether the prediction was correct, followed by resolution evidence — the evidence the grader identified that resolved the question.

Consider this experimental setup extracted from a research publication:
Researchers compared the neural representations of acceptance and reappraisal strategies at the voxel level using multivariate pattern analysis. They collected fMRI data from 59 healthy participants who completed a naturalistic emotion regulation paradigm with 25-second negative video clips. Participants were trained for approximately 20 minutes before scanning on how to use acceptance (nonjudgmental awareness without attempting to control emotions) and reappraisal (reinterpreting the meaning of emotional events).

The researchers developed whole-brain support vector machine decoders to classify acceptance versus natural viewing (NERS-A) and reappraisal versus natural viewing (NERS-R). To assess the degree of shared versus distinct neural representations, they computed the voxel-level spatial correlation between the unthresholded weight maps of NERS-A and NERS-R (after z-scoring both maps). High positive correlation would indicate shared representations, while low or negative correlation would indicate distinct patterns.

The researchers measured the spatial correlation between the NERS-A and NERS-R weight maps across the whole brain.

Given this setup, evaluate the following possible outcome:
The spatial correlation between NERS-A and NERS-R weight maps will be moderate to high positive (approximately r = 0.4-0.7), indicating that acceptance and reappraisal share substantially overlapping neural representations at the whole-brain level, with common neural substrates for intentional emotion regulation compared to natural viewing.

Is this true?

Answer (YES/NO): NO